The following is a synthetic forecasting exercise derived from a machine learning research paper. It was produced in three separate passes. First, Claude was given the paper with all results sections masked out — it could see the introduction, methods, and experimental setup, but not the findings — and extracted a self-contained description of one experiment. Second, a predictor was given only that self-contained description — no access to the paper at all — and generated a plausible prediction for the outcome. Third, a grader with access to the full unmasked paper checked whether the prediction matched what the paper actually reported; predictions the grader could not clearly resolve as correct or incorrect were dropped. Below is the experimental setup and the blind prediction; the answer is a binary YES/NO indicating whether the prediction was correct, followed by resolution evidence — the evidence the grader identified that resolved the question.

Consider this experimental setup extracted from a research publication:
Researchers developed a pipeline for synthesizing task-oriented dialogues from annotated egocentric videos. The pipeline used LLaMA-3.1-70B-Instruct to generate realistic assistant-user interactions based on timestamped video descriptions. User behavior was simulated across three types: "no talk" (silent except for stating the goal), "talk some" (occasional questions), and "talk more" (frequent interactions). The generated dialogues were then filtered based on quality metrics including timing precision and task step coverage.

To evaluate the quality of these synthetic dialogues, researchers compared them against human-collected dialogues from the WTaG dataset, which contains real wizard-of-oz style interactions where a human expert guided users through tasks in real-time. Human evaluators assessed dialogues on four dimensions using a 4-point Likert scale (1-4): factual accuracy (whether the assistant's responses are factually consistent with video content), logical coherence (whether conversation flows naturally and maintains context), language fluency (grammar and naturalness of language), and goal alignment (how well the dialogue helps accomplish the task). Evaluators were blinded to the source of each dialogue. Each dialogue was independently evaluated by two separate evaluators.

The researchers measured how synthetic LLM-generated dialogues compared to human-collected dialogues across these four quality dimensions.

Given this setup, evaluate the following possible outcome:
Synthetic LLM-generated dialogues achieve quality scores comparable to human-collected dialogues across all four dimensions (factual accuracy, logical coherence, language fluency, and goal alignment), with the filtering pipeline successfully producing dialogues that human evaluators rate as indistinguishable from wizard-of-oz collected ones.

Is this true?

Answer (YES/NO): NO